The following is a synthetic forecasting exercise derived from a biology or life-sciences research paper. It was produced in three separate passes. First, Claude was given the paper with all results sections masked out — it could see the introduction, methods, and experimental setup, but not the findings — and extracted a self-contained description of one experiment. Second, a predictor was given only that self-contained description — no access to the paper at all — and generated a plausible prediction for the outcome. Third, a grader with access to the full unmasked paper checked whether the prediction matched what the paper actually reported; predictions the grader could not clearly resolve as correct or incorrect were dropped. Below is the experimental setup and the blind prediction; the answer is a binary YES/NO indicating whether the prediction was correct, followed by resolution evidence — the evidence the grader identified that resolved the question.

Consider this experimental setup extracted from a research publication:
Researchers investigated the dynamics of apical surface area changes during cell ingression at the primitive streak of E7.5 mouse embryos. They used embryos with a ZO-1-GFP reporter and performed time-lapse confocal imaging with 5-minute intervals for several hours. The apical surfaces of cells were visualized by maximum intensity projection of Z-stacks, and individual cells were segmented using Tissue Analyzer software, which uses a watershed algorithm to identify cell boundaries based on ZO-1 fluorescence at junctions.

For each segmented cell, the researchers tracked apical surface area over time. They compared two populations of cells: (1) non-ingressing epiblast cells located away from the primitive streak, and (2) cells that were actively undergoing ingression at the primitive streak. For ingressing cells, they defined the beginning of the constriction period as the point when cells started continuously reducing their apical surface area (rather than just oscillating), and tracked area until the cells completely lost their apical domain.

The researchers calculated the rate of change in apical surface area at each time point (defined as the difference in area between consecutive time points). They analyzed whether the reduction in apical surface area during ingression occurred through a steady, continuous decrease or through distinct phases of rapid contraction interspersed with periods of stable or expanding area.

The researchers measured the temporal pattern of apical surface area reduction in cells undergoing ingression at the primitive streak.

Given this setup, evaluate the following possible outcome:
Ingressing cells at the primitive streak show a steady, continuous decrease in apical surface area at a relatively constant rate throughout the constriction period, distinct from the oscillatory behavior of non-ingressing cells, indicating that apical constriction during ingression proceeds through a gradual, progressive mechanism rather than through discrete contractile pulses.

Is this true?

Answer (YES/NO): NO